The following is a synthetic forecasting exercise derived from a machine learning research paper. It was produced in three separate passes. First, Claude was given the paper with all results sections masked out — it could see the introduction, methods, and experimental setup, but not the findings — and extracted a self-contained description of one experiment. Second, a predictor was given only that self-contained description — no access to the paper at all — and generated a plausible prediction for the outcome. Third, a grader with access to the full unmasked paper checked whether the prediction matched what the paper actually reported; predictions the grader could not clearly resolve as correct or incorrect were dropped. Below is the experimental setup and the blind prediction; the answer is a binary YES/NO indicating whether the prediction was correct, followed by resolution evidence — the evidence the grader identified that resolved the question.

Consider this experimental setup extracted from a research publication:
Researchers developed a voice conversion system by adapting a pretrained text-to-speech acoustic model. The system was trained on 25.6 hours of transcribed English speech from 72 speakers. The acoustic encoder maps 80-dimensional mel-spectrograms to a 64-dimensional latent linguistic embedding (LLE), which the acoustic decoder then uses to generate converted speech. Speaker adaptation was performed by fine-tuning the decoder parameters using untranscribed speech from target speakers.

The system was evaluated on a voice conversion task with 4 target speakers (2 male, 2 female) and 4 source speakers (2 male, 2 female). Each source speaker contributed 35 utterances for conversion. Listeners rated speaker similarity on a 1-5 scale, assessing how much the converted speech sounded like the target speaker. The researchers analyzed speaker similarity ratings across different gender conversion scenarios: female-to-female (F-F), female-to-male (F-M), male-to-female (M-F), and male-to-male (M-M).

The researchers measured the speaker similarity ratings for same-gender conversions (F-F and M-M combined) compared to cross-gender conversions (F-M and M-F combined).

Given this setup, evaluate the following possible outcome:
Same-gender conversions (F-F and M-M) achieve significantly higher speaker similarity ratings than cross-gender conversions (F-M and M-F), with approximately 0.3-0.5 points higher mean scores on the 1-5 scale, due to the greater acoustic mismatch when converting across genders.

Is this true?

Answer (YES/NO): NO